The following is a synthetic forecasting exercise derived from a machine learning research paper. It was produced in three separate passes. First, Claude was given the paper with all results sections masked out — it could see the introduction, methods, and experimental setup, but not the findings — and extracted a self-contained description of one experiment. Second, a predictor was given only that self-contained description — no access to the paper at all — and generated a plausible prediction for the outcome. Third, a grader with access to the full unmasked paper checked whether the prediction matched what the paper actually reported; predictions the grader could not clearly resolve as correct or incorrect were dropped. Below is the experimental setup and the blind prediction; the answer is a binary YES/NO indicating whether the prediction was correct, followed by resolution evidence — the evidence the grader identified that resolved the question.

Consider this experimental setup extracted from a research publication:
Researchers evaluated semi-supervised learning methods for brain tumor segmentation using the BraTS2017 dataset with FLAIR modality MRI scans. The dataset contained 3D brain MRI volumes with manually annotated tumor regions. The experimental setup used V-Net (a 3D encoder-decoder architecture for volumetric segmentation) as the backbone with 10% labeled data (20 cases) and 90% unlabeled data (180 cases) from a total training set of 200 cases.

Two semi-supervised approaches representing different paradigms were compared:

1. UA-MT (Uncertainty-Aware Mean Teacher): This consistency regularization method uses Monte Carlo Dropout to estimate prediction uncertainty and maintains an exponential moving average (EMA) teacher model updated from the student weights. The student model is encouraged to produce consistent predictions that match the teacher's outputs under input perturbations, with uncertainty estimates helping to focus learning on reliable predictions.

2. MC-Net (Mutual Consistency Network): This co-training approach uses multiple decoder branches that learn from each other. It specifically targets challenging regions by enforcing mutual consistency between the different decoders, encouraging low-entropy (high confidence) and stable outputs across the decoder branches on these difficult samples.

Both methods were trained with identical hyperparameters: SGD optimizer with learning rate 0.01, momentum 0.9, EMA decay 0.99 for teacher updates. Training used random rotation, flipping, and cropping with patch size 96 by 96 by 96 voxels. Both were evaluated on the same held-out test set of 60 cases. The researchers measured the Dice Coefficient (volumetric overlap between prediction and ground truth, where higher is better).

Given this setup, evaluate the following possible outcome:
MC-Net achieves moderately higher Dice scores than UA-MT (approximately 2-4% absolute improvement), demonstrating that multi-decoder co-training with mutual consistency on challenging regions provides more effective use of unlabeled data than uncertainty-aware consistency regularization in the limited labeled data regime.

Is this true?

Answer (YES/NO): NO